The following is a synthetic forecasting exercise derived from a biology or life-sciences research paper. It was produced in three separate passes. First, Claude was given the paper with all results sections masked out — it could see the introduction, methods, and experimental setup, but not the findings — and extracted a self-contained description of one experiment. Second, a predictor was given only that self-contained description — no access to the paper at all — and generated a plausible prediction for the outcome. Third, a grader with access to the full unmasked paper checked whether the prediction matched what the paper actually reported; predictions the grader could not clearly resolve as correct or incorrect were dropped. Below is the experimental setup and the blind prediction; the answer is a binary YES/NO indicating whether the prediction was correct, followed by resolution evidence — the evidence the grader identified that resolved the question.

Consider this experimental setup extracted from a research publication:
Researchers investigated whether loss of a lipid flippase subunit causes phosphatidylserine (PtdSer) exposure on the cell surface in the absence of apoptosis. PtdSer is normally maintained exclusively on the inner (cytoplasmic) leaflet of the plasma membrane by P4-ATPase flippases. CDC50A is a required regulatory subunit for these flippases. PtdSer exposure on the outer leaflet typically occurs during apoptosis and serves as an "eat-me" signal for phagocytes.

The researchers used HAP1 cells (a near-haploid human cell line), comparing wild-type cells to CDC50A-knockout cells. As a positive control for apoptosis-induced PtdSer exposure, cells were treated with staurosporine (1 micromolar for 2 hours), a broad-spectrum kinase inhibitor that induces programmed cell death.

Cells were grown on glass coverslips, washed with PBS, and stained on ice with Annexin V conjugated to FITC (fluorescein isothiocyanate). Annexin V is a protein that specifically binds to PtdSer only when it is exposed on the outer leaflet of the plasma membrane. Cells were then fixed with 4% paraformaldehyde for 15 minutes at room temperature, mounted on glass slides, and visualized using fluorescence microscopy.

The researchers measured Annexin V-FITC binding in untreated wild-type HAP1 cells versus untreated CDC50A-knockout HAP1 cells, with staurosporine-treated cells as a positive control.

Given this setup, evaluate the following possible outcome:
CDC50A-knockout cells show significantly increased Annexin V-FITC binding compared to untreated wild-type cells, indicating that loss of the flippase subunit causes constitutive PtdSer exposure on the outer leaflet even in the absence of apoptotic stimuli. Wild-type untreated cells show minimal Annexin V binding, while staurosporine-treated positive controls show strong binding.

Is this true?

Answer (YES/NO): YES